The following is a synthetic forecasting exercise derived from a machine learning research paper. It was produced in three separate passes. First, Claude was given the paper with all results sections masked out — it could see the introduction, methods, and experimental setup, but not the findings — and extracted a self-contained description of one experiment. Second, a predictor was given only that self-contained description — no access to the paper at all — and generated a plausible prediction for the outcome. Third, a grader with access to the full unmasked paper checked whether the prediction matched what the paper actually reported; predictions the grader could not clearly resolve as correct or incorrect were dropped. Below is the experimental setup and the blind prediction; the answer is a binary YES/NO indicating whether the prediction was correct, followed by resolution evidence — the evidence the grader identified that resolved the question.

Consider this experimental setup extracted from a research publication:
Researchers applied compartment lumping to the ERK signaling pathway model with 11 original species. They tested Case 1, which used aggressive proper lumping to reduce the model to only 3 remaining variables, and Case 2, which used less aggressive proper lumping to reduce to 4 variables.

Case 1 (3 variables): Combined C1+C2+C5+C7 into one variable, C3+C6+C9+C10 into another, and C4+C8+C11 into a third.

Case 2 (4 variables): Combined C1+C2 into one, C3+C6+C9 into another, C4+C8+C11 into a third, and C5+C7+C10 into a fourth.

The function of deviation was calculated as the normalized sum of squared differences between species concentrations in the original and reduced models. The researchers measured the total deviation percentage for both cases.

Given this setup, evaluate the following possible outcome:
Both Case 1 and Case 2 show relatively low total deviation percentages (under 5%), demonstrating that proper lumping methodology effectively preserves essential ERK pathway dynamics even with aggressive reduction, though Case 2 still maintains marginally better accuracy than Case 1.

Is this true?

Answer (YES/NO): NO